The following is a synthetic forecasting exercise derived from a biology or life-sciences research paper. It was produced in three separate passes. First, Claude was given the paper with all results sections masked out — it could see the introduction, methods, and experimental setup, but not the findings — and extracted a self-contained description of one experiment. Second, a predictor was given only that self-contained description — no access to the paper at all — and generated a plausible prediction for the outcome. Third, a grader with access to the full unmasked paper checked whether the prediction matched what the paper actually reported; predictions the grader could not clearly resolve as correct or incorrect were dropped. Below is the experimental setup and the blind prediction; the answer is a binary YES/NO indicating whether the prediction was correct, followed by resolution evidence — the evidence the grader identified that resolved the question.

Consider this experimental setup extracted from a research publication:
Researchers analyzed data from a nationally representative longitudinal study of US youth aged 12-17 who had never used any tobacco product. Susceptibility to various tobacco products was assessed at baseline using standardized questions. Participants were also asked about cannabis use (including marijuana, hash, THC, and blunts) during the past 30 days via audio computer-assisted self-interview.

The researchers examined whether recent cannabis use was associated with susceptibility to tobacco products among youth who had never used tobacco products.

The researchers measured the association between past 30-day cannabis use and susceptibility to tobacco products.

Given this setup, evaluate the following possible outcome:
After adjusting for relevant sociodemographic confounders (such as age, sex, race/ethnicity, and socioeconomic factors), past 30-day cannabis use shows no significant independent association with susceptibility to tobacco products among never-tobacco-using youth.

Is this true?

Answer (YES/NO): NO